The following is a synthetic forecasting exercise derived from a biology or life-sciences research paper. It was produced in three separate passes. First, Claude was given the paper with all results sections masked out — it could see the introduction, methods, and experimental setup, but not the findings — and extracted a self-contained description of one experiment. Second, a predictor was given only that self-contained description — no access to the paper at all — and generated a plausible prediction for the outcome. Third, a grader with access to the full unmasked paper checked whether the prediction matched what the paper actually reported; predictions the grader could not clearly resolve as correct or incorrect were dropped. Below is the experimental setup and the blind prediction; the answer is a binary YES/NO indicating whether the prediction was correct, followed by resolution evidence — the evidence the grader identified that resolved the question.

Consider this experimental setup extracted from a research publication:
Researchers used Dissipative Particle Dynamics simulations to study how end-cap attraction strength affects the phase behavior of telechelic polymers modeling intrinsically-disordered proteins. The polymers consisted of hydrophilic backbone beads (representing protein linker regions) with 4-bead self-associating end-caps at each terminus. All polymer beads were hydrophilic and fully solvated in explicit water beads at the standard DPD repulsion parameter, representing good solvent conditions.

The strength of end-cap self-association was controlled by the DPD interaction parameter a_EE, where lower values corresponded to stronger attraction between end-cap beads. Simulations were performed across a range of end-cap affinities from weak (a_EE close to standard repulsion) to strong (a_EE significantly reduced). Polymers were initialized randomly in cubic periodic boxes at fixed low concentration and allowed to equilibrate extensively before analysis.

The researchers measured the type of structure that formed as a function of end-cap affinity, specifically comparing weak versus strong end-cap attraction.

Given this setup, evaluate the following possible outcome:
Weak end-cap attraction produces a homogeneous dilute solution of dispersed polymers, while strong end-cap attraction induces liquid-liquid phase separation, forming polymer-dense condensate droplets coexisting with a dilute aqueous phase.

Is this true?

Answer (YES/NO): YES